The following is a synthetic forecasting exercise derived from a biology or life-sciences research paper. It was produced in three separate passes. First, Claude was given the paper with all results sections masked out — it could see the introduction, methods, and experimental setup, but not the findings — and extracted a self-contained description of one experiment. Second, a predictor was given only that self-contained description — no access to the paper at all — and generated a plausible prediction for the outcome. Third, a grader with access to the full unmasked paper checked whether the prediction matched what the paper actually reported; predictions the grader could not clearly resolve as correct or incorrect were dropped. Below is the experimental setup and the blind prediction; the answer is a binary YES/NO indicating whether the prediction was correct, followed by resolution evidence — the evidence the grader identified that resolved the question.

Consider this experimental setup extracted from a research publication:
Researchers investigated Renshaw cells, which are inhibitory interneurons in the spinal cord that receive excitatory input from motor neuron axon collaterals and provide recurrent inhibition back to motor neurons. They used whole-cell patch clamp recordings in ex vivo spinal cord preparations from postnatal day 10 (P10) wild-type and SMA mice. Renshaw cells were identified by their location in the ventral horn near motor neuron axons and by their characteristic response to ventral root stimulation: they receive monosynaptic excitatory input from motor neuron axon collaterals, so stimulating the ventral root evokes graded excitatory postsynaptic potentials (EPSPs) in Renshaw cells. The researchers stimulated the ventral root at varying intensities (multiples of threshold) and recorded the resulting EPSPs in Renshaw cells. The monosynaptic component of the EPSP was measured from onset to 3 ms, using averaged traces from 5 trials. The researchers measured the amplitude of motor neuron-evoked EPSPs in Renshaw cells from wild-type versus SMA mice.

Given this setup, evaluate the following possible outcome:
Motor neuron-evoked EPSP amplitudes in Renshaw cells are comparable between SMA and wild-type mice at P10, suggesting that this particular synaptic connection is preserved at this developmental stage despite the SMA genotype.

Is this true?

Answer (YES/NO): NO